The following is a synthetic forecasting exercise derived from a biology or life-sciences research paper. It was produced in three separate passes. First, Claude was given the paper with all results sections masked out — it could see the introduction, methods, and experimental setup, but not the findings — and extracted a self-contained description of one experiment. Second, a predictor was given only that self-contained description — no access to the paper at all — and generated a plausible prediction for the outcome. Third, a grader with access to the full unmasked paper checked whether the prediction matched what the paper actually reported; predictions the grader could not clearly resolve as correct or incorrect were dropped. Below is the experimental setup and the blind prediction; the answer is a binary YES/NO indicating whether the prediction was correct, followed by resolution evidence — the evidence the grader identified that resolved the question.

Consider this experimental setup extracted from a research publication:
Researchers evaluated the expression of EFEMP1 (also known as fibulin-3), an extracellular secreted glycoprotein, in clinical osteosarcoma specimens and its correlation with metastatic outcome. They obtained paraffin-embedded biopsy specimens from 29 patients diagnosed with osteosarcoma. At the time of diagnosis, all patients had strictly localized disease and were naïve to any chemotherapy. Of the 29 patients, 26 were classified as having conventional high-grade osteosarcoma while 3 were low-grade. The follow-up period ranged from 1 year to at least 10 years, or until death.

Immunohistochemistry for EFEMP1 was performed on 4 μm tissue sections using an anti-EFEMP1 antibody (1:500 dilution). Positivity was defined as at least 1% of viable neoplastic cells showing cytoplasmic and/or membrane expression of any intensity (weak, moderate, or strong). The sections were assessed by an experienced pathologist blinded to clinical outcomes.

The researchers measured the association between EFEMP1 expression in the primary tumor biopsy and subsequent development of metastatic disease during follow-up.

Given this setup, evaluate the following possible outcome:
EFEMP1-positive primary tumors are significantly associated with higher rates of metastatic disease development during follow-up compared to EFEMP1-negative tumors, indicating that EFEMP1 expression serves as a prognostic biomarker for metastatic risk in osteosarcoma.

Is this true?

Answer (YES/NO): NO